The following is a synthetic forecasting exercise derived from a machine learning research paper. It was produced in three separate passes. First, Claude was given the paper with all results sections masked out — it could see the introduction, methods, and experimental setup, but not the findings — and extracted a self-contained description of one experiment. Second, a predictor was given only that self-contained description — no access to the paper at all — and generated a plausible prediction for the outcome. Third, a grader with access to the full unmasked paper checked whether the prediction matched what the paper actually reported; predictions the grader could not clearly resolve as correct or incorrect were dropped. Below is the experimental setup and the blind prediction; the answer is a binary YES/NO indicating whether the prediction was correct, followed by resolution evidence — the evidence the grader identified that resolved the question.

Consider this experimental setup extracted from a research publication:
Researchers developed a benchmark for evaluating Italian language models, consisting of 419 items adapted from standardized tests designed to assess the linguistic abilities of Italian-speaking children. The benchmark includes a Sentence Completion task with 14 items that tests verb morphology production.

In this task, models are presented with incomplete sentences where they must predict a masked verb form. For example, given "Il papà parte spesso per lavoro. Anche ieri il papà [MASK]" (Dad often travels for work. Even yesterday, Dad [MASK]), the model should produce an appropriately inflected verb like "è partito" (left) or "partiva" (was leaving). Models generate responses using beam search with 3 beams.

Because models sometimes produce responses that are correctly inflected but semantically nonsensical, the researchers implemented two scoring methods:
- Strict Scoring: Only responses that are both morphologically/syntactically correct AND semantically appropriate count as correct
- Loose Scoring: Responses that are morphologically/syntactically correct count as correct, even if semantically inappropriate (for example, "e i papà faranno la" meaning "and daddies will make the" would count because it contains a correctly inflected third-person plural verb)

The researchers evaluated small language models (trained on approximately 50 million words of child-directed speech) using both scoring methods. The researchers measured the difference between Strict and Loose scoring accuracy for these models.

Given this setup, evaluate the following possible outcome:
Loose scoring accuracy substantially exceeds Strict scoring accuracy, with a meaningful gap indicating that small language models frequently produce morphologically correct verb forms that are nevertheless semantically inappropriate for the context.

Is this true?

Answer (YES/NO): NO